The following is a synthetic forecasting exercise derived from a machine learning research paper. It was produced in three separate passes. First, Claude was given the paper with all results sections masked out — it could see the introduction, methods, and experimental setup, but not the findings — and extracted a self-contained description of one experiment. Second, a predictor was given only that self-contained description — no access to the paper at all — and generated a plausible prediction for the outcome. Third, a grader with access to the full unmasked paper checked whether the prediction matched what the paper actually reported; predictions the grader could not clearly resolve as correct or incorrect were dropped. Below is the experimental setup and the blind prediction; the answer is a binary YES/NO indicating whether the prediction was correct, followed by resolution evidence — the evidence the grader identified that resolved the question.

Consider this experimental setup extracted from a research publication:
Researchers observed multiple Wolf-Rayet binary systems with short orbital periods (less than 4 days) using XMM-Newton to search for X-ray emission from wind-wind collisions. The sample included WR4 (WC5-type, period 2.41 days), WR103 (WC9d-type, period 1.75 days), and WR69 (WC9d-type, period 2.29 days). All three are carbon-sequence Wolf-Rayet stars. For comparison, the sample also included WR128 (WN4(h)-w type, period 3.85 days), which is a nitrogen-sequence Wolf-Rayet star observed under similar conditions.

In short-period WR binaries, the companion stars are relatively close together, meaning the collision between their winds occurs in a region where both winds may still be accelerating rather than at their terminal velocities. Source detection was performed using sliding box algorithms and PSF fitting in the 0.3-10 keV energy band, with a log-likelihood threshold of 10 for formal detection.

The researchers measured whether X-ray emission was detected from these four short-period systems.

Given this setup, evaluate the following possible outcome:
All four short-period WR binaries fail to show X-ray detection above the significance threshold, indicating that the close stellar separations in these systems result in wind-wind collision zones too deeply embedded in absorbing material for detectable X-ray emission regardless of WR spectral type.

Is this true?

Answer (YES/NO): NO